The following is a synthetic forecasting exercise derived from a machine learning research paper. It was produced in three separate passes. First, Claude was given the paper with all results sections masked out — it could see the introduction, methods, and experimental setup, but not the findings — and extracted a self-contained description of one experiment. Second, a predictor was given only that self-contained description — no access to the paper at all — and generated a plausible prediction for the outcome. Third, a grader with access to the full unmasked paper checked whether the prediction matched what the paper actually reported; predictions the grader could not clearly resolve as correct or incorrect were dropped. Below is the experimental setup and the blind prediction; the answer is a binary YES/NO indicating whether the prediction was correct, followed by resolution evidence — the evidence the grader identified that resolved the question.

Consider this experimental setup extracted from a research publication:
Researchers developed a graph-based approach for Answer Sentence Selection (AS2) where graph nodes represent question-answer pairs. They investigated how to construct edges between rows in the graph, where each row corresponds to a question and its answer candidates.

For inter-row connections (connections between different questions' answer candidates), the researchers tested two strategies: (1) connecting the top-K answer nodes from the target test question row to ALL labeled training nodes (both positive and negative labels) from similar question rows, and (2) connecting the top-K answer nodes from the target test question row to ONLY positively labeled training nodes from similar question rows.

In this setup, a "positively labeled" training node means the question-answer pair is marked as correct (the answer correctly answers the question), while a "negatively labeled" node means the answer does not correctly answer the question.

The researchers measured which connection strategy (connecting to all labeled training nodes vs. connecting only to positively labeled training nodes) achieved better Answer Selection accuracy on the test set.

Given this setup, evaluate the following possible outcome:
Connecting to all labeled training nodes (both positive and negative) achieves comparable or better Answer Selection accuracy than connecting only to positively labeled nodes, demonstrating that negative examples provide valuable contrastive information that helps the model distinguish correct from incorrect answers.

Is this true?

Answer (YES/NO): NO